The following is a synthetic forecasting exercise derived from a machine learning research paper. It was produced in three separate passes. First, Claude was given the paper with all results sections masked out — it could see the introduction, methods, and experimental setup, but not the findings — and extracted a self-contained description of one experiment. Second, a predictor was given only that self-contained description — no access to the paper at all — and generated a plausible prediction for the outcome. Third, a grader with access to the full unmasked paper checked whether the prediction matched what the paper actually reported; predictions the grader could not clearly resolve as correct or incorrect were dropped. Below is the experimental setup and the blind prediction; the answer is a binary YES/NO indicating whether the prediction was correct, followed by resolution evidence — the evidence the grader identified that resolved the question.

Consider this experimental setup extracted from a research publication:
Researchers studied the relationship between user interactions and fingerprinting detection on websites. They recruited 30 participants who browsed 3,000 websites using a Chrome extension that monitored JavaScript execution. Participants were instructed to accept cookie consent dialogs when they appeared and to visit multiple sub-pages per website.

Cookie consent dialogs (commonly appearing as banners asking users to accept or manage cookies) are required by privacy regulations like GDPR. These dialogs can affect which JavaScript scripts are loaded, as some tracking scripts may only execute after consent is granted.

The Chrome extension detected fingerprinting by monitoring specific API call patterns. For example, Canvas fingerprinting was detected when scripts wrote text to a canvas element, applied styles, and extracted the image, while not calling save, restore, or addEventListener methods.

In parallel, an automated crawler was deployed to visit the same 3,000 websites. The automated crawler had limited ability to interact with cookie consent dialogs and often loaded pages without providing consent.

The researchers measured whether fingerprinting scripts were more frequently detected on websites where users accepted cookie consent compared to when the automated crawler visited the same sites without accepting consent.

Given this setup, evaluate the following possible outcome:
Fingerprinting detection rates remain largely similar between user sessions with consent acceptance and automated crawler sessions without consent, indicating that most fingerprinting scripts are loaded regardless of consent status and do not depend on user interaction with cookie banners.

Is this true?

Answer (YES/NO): NO